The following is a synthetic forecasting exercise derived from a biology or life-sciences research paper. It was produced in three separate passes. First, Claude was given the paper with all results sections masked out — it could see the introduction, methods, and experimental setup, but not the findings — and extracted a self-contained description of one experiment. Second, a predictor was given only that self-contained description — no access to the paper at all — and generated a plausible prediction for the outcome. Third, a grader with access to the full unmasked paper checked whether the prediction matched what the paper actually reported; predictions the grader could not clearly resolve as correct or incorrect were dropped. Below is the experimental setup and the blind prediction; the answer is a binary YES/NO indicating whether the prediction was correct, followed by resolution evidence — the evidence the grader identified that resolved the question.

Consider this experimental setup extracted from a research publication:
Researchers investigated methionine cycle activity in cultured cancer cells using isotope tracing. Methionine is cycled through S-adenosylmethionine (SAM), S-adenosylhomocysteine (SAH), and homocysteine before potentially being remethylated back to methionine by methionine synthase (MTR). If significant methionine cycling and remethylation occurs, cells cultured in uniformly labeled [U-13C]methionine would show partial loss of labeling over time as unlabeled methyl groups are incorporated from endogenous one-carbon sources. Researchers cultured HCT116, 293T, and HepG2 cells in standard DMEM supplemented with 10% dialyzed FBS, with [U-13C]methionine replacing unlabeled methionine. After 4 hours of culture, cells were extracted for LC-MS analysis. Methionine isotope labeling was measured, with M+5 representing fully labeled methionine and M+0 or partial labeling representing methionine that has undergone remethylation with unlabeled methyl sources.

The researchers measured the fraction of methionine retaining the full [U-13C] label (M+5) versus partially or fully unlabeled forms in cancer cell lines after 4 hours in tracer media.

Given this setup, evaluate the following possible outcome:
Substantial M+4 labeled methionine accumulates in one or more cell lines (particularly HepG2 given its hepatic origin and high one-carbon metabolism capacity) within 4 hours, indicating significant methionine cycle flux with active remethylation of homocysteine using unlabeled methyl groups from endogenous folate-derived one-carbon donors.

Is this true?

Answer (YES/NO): NO